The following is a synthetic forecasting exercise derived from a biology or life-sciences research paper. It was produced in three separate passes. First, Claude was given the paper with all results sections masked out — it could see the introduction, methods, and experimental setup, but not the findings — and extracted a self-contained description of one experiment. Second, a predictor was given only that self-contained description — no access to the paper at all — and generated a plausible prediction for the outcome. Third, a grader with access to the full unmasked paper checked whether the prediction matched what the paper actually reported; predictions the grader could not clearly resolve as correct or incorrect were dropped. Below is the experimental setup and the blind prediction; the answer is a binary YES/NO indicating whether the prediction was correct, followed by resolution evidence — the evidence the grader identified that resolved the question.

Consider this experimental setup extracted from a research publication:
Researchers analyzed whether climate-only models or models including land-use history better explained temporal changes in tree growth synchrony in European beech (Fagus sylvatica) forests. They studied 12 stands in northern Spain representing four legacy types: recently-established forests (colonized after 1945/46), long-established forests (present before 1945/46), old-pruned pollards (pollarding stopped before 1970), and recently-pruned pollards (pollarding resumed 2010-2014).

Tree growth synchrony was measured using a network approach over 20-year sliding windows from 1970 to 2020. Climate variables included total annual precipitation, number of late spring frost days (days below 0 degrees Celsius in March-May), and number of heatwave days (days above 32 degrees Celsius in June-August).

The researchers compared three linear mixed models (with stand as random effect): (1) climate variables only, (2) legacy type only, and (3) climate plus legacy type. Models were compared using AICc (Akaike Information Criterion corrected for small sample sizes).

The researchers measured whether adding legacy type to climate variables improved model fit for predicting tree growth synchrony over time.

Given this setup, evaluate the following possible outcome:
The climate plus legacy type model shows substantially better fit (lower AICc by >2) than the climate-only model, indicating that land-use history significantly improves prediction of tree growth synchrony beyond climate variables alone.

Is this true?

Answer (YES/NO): YES